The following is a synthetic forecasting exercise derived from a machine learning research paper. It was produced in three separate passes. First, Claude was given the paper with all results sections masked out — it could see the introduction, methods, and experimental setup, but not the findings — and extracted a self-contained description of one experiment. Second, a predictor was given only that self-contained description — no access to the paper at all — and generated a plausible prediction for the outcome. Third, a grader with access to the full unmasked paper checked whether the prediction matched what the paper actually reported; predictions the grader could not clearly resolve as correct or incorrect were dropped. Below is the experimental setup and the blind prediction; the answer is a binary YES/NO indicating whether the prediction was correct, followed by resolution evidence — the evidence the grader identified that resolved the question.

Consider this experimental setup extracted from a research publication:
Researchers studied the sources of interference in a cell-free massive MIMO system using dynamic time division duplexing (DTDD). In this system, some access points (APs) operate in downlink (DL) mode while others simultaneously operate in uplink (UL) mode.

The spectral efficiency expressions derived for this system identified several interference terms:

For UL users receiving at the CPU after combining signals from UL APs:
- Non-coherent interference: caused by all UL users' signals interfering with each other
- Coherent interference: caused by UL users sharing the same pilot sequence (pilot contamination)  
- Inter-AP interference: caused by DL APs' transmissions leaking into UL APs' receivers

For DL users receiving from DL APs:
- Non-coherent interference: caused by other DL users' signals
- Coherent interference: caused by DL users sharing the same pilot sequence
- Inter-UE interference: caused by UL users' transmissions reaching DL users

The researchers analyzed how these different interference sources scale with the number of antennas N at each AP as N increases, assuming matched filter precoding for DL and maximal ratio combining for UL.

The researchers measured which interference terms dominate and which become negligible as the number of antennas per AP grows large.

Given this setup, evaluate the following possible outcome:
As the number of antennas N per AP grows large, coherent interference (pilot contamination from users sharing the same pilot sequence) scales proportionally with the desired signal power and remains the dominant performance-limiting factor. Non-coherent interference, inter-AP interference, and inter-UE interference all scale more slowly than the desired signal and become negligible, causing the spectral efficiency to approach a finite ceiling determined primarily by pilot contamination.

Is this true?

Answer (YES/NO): NO